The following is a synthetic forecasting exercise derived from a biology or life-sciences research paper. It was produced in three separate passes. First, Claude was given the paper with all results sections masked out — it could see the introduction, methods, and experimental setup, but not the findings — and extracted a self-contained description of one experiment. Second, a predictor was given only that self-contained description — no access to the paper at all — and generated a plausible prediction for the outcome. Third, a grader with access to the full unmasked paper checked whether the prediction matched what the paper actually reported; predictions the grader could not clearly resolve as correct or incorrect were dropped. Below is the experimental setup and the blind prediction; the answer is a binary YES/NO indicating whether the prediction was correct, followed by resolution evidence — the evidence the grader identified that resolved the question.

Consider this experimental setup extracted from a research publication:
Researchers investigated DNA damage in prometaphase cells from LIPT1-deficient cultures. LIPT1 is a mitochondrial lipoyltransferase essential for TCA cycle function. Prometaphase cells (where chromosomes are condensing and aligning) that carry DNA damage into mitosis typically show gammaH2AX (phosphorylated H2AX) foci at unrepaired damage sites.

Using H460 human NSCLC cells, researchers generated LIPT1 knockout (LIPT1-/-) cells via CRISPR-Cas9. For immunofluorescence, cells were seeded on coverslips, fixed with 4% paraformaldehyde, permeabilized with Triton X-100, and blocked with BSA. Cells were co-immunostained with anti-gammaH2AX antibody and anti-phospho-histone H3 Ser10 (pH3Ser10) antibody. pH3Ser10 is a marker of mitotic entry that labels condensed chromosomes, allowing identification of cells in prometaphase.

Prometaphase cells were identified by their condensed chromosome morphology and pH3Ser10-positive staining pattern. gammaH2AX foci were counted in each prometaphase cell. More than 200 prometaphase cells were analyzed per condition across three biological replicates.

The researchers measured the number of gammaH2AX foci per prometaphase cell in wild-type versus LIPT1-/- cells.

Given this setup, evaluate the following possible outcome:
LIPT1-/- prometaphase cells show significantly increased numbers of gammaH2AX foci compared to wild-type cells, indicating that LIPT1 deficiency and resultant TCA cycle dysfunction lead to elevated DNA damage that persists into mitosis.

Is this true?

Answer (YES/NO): YES